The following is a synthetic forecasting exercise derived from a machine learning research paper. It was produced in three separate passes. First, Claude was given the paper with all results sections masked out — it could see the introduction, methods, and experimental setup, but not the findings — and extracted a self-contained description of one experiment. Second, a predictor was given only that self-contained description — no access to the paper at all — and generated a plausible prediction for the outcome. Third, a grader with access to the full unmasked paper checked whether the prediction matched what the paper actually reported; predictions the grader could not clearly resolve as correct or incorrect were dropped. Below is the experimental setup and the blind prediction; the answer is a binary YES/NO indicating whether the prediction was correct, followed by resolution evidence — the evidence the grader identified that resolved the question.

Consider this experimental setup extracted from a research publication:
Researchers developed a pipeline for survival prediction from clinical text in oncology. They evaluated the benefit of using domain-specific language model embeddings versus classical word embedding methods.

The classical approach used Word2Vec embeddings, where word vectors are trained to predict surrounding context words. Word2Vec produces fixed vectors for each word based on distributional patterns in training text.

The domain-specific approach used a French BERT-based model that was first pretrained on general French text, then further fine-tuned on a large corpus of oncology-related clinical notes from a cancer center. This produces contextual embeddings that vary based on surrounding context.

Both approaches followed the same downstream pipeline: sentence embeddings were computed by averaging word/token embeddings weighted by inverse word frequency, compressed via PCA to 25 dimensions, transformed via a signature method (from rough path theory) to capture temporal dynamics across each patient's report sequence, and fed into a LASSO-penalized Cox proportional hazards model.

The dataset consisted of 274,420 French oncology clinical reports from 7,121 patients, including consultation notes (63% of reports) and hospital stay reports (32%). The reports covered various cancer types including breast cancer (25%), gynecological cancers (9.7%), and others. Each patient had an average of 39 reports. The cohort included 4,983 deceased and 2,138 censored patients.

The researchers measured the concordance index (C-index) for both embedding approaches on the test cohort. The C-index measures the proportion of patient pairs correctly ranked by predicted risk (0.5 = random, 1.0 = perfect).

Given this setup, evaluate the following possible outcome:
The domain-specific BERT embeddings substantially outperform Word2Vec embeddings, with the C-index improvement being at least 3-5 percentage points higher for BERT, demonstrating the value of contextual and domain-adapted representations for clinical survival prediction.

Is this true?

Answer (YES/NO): YES